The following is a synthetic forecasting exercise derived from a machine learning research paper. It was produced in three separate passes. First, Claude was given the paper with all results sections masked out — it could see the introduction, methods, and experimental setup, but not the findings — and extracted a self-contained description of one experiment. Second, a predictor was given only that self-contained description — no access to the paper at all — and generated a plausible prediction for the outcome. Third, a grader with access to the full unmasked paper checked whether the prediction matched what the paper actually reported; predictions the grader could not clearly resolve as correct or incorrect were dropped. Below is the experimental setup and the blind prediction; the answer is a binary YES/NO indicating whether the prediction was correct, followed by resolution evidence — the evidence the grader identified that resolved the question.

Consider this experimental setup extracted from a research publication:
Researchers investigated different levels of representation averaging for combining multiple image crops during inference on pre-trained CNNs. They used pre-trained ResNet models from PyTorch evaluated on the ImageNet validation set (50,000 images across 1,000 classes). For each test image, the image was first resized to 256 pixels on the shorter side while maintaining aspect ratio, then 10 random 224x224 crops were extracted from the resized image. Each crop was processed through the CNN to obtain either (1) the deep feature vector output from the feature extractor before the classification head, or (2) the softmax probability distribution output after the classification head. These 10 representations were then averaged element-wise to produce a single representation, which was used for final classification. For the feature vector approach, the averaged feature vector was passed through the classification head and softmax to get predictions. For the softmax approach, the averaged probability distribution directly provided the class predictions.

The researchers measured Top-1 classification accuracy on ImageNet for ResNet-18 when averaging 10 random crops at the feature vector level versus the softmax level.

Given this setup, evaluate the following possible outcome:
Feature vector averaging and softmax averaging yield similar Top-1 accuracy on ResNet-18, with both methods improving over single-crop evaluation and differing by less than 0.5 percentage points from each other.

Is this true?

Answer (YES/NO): YES